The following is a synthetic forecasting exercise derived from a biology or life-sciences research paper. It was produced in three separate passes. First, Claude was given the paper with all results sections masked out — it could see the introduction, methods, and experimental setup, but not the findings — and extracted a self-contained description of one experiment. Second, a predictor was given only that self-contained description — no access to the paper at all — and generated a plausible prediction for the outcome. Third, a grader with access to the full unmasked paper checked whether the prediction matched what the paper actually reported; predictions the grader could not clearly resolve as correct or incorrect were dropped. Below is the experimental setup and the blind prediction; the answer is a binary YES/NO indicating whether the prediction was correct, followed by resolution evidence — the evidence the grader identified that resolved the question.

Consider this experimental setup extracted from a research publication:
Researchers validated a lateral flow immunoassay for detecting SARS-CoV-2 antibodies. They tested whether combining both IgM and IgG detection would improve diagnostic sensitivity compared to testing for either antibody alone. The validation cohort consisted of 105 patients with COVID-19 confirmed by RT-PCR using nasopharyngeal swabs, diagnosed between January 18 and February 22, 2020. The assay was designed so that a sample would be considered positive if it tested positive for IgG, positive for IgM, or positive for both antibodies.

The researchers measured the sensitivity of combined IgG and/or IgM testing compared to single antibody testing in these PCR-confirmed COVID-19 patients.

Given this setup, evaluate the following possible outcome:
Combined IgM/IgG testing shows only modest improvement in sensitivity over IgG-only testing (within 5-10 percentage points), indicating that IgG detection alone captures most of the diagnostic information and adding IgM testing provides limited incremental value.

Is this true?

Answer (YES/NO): NO